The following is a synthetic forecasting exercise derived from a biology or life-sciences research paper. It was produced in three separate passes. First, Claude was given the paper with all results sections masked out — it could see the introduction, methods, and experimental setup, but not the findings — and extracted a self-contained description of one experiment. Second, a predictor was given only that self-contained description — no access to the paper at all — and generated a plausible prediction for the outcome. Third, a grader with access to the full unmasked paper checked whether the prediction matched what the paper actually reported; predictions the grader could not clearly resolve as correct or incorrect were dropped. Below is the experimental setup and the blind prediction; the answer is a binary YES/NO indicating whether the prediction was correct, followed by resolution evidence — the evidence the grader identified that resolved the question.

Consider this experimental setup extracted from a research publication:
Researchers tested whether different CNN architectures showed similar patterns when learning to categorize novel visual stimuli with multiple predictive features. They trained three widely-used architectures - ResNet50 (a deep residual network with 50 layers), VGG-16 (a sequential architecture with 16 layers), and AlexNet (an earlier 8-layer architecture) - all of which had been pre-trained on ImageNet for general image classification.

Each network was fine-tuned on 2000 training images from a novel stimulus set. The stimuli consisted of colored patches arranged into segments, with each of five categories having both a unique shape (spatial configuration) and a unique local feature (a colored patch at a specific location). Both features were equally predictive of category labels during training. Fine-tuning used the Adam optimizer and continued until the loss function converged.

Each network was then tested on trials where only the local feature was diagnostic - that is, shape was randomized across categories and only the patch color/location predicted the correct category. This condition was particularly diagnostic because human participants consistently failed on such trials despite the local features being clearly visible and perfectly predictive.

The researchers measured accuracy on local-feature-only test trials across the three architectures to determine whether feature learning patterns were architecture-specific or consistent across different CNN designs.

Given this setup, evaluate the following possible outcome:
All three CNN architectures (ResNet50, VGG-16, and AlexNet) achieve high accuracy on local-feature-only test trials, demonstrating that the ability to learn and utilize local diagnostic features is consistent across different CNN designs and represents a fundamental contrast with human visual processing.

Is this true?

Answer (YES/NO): YES